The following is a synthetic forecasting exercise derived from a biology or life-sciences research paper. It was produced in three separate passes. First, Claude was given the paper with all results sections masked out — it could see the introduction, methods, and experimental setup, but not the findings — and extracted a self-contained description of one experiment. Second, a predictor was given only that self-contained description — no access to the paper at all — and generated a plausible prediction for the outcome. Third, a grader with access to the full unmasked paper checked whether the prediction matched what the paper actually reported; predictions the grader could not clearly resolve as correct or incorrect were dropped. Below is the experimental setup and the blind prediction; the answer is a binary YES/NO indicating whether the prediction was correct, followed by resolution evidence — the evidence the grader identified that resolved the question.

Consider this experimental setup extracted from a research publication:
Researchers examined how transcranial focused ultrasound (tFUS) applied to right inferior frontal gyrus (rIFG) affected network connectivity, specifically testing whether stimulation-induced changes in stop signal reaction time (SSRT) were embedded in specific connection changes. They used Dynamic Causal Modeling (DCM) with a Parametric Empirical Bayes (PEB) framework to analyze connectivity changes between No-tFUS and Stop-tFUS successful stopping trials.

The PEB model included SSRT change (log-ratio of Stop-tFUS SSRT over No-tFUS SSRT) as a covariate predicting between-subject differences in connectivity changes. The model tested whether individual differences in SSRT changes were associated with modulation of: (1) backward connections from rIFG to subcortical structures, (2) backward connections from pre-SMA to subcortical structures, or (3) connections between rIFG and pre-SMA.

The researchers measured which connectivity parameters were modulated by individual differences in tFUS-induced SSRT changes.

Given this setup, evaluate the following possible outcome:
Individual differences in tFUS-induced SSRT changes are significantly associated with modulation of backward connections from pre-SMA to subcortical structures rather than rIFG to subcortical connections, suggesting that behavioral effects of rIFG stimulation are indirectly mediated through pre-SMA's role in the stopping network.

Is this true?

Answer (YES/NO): NO